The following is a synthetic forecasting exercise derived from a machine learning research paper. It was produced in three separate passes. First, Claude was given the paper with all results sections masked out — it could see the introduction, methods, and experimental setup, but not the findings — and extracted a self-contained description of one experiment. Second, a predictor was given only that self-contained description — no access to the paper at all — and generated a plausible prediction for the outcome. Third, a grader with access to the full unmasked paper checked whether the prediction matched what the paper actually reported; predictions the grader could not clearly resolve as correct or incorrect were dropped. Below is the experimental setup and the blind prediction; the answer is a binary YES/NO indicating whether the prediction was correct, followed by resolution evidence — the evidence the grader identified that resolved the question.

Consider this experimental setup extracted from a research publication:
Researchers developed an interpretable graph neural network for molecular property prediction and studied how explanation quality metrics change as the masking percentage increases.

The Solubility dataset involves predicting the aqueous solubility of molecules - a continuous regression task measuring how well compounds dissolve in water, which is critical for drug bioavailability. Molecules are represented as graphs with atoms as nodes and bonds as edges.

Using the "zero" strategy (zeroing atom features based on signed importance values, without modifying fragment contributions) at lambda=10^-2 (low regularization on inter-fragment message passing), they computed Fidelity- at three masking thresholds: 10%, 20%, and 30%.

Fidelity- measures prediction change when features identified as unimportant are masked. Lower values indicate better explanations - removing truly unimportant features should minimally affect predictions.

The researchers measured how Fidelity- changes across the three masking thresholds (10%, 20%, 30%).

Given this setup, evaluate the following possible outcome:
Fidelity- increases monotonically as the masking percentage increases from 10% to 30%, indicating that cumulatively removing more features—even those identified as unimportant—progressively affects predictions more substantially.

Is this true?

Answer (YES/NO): NO